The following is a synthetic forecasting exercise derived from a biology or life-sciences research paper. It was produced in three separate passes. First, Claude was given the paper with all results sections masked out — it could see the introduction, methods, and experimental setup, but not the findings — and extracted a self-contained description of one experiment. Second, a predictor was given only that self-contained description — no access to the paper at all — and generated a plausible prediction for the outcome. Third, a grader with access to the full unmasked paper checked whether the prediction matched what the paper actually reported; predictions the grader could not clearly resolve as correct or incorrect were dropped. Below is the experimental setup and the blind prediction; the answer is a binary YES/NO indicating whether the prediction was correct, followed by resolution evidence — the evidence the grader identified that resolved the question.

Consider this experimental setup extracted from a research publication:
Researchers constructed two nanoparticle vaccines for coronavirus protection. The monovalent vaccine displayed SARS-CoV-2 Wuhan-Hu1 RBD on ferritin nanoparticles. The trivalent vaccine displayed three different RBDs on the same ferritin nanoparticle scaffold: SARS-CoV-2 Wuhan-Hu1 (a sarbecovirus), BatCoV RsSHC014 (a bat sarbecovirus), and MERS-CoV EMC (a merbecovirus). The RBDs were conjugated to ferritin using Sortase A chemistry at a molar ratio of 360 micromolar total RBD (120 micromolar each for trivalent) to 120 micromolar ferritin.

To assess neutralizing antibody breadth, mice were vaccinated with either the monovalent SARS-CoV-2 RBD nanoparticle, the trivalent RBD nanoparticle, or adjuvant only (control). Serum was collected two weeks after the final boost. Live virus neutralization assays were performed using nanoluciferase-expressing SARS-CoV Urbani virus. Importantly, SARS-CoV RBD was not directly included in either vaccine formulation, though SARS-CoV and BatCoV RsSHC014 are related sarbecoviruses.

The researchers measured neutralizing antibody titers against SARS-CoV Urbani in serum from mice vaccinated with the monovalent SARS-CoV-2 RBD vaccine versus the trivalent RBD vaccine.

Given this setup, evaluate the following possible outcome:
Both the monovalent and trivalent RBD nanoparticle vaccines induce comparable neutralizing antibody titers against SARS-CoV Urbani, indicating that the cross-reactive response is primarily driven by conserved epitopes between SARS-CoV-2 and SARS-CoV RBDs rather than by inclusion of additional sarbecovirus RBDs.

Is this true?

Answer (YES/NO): NO